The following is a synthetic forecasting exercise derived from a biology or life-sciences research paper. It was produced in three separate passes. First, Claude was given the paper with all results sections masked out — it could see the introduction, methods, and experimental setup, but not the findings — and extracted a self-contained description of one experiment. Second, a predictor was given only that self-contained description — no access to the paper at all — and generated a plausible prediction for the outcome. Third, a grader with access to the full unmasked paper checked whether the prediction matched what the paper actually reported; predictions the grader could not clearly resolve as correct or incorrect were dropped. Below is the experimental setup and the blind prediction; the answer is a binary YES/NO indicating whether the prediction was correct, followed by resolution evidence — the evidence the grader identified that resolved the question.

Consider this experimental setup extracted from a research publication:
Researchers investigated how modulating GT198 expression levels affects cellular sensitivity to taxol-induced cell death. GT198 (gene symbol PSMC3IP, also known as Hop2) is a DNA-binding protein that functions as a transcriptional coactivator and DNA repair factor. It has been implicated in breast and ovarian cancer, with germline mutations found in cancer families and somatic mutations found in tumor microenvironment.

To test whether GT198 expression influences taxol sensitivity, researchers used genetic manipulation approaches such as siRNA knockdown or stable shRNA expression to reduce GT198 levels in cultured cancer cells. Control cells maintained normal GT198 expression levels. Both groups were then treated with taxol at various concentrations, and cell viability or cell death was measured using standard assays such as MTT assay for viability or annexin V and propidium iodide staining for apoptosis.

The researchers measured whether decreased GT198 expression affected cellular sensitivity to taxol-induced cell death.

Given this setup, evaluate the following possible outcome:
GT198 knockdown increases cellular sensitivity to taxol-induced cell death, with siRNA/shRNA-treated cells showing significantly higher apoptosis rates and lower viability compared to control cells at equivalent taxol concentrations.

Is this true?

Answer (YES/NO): NO